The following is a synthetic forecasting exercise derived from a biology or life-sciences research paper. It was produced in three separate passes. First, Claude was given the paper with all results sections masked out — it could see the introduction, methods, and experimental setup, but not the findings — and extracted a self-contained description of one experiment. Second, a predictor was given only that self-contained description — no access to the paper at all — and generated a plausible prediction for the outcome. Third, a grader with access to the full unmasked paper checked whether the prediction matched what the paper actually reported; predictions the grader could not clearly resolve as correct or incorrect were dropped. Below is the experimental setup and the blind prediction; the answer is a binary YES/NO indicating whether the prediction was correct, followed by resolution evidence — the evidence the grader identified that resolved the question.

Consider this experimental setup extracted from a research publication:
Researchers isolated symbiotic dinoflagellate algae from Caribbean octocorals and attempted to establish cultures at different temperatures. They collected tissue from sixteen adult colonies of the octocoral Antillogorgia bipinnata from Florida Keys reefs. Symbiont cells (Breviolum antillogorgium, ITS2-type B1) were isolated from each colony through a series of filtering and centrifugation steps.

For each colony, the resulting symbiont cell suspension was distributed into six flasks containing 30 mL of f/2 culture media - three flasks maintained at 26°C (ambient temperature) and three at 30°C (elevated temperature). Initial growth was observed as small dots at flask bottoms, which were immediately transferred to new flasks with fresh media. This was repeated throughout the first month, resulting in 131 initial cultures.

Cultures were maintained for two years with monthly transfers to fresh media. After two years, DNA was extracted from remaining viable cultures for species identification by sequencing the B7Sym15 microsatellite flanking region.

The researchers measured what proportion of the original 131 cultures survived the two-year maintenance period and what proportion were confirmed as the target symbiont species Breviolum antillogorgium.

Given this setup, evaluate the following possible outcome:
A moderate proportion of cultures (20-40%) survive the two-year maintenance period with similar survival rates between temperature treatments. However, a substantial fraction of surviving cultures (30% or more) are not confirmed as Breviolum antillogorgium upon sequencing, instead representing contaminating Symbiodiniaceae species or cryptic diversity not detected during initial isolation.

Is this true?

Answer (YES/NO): NO